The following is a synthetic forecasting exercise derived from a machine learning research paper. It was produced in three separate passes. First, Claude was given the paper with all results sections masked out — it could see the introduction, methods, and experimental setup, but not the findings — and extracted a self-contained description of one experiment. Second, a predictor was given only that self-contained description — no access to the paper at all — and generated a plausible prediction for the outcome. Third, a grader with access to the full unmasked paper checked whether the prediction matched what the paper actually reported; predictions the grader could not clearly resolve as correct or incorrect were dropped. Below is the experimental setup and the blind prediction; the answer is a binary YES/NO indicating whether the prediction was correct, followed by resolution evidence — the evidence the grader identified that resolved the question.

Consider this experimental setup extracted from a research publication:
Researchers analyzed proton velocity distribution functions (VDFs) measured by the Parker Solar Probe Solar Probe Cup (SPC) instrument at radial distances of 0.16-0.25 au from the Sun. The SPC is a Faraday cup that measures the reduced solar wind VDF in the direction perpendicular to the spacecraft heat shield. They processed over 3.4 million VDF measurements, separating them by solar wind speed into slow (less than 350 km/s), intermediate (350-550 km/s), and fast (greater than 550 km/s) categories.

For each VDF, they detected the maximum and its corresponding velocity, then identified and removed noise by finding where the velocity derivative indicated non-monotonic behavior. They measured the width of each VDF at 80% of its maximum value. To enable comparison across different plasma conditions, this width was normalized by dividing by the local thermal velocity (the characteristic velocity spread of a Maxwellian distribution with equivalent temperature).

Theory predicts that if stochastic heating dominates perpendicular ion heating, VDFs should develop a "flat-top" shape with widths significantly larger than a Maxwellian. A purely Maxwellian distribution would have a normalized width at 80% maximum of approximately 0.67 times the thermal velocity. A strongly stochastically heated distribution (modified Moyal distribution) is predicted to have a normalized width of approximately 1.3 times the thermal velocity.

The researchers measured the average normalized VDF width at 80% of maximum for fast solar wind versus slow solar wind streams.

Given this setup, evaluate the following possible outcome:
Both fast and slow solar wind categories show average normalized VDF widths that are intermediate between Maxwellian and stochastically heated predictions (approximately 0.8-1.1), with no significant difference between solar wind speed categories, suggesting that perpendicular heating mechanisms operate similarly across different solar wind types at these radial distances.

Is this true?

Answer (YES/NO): NO